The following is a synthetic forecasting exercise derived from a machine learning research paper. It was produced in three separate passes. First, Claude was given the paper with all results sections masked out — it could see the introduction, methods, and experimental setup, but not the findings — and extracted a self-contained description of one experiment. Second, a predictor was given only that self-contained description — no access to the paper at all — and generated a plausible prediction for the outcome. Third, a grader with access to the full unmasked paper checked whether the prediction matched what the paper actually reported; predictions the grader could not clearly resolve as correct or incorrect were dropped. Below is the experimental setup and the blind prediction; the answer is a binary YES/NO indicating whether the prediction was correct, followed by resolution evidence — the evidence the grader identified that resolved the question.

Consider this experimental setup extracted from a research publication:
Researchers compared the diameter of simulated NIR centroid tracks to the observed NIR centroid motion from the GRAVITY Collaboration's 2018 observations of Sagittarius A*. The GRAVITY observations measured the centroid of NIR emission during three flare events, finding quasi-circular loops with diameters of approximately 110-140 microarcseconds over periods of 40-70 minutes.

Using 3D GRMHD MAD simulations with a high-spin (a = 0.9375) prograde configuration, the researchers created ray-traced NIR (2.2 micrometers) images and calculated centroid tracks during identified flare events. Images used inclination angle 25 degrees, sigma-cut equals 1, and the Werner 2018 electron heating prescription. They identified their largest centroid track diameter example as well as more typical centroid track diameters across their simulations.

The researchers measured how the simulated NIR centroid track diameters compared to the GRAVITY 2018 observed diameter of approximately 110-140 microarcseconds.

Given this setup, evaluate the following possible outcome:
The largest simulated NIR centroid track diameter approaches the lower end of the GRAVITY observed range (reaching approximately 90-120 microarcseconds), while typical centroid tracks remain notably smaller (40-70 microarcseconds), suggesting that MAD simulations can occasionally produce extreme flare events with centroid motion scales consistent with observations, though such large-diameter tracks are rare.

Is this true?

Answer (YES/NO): NO